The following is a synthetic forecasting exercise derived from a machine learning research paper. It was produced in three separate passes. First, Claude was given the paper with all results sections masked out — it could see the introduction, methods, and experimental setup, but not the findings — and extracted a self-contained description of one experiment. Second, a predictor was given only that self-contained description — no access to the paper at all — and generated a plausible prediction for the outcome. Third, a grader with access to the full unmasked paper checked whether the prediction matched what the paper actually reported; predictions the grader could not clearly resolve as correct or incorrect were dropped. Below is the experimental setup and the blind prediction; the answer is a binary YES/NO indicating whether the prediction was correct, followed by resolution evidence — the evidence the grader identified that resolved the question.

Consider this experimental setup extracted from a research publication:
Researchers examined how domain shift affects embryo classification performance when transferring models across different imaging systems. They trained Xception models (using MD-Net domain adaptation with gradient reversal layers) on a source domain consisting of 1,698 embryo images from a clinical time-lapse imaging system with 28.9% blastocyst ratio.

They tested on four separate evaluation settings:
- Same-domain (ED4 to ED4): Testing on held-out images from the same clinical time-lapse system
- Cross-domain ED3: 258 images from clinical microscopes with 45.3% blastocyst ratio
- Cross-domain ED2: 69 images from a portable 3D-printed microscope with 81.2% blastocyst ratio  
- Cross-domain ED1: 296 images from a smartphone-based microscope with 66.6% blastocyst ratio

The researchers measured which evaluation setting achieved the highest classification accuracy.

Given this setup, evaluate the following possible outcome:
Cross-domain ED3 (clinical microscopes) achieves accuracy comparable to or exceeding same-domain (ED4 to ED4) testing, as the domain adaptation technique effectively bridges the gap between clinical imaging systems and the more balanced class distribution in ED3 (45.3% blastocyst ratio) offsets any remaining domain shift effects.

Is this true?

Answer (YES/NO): YES